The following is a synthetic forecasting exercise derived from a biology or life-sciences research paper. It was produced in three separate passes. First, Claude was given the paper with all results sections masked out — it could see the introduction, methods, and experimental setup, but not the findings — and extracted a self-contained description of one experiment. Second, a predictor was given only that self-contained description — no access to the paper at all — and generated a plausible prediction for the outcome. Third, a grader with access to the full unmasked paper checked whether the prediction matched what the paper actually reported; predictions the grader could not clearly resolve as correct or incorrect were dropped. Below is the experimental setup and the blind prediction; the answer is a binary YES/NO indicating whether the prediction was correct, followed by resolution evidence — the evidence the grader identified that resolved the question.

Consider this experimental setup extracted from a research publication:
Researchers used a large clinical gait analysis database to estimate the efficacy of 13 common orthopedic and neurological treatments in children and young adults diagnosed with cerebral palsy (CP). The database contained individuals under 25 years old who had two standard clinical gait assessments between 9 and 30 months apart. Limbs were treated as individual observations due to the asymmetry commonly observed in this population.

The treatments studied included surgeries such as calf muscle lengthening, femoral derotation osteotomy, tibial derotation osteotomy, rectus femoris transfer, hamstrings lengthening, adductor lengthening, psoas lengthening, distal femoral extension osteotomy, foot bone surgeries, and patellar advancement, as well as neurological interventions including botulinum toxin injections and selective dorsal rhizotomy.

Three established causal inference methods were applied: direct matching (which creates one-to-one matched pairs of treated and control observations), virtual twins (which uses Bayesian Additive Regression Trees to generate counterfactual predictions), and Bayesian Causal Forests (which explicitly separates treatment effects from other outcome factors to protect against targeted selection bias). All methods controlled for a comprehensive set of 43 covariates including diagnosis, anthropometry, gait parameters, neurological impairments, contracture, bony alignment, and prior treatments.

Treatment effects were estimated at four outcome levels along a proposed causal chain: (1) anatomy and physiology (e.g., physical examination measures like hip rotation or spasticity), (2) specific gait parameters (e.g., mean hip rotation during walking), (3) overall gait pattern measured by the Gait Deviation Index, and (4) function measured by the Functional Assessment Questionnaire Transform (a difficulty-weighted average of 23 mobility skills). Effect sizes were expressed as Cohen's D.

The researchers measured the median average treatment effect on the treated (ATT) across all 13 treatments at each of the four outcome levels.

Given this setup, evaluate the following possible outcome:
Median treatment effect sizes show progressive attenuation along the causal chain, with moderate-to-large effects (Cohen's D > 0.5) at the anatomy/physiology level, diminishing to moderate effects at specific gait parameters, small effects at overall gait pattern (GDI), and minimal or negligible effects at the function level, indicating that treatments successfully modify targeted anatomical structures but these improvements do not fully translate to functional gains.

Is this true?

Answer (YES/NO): NO